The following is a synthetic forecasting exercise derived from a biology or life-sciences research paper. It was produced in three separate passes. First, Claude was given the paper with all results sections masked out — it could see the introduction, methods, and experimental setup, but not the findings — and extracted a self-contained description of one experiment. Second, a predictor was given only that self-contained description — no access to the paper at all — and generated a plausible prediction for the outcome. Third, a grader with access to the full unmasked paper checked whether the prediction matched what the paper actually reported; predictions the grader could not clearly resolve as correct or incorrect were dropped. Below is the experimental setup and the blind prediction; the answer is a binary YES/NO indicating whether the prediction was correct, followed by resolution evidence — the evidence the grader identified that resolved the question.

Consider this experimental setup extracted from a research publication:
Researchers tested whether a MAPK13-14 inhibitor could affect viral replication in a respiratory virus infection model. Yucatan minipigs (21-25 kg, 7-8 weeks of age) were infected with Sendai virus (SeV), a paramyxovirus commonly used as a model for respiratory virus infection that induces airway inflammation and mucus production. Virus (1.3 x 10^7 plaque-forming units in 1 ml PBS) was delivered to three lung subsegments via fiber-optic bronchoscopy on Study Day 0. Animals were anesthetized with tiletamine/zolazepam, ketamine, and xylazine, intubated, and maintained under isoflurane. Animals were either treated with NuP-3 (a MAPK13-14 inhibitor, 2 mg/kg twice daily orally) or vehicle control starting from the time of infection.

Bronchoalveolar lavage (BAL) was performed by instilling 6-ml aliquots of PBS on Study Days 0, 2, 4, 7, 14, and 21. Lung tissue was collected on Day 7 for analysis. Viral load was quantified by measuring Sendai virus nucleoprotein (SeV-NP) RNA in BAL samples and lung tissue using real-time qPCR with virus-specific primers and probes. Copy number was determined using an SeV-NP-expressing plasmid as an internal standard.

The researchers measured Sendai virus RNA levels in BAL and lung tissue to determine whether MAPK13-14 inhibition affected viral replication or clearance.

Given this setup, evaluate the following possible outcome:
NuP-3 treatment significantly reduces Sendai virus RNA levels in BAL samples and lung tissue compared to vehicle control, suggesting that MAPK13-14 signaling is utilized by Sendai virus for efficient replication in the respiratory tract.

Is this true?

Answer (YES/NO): NO